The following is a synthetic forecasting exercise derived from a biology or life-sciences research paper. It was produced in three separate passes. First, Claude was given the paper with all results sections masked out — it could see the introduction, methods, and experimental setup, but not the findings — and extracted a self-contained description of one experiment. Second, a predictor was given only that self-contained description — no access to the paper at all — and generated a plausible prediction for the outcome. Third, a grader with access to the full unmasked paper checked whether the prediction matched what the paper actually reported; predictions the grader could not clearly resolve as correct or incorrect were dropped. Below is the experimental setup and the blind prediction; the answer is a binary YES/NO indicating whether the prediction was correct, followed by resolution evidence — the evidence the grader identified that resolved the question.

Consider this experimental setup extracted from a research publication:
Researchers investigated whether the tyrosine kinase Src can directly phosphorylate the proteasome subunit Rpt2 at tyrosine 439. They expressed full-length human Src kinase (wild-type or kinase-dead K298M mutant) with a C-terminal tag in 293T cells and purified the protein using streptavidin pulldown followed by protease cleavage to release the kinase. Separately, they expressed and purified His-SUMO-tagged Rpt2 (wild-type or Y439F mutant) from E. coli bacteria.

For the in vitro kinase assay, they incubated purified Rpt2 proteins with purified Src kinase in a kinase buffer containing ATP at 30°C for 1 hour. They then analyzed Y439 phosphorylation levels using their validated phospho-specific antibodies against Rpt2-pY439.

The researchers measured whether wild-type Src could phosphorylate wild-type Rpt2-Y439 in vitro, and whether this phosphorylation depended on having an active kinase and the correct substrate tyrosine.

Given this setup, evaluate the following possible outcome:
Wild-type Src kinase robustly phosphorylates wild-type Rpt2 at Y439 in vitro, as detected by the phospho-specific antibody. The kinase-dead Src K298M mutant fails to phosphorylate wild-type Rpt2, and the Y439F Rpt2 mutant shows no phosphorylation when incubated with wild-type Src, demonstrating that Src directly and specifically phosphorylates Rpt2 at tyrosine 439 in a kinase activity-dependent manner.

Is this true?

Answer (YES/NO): YES